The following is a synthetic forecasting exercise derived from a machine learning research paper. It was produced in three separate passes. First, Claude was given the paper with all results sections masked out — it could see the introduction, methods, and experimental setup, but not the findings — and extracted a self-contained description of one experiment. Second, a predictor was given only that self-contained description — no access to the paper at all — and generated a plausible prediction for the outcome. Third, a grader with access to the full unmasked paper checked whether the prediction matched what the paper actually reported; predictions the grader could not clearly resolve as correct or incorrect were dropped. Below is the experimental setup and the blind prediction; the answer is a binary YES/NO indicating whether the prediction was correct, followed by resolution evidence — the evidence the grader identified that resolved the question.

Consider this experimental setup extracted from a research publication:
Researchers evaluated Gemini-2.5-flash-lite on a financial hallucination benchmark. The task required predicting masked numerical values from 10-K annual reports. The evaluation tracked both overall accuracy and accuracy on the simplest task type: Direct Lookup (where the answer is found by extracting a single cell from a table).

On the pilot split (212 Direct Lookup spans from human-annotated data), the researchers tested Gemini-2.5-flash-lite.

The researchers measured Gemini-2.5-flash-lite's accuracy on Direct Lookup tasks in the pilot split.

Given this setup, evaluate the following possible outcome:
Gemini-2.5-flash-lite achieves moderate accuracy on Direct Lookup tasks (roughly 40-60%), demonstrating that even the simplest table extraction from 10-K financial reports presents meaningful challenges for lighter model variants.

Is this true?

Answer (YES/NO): NO